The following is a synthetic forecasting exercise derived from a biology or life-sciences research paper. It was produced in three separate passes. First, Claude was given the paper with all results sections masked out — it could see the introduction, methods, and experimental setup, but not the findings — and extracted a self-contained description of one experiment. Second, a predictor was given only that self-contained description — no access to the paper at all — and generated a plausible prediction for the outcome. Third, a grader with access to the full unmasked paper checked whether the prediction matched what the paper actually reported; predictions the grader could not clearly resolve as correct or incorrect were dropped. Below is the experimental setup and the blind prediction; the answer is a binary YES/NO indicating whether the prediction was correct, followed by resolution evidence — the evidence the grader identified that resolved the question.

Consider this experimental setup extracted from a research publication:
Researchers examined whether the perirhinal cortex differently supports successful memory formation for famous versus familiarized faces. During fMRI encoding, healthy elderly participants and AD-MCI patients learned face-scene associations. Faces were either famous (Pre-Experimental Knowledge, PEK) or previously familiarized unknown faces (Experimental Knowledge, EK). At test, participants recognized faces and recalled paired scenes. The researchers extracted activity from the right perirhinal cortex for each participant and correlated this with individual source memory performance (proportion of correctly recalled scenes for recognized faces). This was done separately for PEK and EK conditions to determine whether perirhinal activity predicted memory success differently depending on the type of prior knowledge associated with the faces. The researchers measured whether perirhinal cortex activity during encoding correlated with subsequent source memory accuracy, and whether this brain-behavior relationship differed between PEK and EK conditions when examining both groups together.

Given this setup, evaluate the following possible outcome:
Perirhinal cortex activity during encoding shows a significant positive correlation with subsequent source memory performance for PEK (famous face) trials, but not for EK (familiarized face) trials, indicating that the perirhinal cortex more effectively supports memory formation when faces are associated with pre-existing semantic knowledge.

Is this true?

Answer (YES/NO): YES